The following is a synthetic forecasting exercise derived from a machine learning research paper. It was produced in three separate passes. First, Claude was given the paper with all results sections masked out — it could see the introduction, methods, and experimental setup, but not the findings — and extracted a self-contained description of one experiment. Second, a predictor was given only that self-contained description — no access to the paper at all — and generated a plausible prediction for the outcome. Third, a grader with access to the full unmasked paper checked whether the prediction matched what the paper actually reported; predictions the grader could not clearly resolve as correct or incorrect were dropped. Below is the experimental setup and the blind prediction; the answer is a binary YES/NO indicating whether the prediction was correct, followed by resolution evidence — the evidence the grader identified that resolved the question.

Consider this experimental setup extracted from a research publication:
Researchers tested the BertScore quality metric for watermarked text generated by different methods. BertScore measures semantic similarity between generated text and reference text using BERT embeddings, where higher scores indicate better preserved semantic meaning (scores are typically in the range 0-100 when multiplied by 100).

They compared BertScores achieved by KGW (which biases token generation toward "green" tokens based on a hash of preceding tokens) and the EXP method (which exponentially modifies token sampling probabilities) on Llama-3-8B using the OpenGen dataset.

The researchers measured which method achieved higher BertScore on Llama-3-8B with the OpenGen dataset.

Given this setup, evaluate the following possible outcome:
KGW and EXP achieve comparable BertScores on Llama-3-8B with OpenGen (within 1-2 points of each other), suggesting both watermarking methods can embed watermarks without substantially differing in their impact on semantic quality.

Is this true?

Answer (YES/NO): YES